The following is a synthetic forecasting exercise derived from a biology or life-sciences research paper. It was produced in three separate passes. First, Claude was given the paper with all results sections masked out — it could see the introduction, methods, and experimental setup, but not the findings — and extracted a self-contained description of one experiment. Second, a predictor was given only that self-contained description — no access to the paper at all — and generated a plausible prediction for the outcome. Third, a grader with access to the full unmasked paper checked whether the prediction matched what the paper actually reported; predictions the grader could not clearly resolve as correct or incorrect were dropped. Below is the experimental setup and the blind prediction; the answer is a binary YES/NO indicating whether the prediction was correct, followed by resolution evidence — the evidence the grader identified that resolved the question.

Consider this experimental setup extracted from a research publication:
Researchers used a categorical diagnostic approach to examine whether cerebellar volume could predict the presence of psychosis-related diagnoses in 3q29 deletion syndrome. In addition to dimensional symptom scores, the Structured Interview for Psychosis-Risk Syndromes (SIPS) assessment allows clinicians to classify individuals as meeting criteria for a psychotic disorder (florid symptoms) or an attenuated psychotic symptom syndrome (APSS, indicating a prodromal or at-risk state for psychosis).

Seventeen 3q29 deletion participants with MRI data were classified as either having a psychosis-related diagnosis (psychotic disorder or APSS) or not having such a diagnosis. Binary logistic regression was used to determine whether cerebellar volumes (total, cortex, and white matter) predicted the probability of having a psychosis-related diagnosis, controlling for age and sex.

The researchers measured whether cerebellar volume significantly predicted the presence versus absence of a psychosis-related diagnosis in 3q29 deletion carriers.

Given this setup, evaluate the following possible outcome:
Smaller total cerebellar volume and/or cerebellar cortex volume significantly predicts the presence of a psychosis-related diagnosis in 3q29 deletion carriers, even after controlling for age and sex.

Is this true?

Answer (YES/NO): NO